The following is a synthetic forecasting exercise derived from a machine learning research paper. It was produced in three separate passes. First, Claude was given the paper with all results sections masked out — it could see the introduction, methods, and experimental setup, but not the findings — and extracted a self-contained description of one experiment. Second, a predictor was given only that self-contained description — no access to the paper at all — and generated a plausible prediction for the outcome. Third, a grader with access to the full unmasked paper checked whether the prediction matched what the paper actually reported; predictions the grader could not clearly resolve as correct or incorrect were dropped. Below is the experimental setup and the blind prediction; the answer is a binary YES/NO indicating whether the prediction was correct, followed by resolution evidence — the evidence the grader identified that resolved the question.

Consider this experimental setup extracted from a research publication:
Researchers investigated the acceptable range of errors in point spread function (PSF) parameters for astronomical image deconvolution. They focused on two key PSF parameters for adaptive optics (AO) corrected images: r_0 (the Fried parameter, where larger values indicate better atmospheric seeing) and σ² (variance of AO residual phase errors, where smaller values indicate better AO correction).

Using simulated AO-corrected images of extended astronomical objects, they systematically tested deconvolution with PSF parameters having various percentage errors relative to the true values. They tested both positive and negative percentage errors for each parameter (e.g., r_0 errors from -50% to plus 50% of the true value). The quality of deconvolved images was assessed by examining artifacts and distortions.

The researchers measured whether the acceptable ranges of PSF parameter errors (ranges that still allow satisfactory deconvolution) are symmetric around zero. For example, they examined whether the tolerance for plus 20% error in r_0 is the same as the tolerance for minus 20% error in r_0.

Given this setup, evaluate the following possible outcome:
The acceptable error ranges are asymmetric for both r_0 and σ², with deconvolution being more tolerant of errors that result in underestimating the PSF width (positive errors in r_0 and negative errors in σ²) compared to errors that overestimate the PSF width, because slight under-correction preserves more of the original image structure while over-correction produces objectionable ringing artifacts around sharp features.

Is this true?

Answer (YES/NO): YES